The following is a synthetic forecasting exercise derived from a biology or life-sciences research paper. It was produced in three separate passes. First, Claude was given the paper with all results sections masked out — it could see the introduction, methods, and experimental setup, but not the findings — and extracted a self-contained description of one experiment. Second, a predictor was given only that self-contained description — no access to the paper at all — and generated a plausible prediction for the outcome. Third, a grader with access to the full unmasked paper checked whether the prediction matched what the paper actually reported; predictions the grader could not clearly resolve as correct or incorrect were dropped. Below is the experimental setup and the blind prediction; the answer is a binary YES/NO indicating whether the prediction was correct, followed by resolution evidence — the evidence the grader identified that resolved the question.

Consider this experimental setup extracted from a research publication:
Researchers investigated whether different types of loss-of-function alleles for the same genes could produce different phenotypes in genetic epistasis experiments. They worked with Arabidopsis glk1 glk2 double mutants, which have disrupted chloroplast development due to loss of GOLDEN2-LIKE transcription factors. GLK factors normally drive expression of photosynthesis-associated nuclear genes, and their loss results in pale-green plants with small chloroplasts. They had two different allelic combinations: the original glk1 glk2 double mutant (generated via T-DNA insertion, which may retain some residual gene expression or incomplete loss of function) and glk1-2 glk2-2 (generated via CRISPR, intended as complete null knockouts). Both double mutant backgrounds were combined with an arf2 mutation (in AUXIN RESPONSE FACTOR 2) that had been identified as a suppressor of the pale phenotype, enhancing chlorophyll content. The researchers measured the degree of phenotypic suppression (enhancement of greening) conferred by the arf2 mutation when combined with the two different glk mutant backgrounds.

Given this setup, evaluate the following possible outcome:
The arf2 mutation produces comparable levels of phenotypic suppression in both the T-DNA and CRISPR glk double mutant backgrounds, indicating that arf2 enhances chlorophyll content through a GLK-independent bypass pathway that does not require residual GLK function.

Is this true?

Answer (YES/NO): NO